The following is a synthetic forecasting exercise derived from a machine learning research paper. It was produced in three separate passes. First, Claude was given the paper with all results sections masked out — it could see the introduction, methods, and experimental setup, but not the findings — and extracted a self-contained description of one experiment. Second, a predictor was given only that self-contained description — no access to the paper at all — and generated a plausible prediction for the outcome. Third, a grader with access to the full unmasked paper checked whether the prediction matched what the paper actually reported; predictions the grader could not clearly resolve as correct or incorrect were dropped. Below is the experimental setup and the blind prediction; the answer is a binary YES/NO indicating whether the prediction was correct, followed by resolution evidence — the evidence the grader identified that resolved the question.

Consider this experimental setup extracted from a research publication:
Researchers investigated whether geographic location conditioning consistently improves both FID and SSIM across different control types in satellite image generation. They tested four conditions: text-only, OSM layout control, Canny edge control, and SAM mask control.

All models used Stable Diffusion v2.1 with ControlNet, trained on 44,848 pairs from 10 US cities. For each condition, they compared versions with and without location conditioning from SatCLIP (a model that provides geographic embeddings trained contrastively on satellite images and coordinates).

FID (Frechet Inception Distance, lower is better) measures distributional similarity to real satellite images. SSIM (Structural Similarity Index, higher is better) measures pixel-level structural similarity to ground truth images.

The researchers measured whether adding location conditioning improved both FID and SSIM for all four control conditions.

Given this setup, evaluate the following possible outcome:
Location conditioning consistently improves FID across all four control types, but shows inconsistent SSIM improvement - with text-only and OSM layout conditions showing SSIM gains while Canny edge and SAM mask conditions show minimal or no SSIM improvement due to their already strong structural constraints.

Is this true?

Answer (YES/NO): NO